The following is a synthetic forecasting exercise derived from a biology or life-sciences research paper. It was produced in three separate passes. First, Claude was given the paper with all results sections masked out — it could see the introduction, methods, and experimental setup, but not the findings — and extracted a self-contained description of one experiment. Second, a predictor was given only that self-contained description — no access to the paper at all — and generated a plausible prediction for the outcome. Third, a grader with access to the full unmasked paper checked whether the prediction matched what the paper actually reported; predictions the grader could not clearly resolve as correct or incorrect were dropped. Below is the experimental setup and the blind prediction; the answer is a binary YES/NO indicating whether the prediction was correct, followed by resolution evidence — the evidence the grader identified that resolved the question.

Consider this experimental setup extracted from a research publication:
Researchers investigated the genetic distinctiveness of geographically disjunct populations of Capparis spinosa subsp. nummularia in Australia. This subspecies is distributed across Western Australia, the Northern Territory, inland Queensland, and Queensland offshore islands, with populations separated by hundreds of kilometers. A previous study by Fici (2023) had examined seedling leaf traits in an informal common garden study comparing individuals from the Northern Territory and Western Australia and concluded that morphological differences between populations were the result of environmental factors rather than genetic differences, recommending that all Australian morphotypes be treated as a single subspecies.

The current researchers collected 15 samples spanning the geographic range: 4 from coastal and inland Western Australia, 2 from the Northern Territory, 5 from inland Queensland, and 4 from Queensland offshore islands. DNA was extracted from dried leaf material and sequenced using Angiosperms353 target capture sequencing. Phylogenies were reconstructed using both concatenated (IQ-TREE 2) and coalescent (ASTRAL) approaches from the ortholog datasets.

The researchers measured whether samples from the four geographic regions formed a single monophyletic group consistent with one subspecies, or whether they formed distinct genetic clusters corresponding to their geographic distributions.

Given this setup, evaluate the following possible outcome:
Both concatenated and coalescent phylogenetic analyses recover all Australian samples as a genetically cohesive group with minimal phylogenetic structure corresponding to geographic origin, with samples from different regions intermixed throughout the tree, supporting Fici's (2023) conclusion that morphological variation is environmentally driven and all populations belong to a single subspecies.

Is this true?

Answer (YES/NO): NO